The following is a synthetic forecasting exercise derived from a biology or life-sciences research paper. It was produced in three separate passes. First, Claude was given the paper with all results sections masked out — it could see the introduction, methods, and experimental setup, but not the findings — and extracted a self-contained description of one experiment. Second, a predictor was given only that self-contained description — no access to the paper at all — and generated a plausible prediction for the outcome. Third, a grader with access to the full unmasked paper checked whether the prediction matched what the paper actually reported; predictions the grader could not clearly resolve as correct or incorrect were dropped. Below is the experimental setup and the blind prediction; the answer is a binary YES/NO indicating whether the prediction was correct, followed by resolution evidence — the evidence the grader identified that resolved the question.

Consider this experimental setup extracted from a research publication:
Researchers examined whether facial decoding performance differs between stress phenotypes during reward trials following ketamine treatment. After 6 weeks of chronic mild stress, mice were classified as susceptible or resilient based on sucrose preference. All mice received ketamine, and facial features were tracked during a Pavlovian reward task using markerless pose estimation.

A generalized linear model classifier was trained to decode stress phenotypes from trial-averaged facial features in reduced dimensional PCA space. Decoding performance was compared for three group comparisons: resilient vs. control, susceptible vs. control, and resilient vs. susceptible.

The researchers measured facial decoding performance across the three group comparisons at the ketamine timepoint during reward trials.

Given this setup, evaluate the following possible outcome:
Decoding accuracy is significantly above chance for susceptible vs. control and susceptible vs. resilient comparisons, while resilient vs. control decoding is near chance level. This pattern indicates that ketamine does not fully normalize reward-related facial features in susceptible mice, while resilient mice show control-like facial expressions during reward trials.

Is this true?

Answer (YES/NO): NO